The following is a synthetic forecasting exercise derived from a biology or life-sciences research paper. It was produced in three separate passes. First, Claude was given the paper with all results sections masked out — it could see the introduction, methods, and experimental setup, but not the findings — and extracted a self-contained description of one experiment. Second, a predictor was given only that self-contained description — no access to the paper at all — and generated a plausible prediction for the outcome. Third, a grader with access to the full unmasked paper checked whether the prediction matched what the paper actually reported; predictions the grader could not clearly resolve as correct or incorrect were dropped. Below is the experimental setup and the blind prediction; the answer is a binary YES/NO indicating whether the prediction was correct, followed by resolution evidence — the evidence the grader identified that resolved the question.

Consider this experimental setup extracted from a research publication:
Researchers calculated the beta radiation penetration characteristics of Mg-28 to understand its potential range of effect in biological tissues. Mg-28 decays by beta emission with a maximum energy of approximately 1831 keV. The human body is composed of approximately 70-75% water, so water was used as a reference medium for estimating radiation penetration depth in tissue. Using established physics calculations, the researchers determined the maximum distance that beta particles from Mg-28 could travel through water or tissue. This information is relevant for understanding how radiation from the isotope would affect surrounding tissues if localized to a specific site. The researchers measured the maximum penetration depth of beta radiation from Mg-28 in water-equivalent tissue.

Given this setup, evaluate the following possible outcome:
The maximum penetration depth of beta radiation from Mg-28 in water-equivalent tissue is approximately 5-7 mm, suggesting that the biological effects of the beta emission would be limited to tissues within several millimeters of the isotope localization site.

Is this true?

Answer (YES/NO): NO